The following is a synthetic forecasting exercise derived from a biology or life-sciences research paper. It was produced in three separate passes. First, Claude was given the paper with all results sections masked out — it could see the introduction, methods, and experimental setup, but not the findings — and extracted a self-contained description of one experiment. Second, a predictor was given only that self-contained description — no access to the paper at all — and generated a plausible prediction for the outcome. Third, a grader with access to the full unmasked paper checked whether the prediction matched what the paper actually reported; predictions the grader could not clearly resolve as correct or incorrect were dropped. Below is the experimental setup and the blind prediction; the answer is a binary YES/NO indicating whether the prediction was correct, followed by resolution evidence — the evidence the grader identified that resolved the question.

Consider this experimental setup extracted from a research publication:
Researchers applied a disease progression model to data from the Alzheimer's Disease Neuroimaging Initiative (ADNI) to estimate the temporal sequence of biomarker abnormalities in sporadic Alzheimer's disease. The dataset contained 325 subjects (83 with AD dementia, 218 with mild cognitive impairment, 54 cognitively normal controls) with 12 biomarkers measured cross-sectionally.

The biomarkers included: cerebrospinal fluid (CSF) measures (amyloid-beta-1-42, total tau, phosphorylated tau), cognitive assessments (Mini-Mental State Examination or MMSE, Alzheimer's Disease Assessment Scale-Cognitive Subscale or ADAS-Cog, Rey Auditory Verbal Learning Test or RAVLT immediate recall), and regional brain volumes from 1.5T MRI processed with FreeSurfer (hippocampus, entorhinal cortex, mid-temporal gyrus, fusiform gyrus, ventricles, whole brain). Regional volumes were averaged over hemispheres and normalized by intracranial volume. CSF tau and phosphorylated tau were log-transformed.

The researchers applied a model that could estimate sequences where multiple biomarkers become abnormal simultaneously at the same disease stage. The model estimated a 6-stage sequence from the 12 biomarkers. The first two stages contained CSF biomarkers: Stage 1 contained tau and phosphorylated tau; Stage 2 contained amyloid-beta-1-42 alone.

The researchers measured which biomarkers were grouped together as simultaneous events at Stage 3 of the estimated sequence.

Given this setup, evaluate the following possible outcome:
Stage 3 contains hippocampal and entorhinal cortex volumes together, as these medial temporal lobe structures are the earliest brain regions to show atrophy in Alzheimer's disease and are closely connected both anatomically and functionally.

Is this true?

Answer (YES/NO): YES